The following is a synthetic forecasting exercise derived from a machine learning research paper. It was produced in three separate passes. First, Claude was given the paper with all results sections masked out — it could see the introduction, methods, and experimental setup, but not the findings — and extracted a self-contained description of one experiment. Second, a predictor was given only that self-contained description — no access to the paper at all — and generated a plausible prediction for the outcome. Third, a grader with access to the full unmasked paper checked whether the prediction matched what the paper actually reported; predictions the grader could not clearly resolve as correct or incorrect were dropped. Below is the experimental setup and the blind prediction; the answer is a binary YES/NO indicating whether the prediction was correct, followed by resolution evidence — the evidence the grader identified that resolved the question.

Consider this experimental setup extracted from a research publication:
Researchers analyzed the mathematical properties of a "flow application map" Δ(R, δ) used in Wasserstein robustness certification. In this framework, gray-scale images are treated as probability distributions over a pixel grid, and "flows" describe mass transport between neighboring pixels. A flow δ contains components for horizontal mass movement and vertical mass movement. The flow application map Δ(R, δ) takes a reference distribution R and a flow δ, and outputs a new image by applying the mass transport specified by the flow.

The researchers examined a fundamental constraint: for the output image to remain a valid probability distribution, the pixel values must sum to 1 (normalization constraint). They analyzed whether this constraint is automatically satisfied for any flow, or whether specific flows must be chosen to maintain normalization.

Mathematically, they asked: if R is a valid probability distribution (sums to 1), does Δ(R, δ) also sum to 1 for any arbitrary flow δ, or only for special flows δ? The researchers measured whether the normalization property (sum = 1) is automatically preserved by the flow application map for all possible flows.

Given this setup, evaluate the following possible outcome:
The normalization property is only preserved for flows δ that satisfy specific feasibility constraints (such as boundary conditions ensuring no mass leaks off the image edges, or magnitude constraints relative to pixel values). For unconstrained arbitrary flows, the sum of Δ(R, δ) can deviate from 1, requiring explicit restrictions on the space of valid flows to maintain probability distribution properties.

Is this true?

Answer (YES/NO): NO